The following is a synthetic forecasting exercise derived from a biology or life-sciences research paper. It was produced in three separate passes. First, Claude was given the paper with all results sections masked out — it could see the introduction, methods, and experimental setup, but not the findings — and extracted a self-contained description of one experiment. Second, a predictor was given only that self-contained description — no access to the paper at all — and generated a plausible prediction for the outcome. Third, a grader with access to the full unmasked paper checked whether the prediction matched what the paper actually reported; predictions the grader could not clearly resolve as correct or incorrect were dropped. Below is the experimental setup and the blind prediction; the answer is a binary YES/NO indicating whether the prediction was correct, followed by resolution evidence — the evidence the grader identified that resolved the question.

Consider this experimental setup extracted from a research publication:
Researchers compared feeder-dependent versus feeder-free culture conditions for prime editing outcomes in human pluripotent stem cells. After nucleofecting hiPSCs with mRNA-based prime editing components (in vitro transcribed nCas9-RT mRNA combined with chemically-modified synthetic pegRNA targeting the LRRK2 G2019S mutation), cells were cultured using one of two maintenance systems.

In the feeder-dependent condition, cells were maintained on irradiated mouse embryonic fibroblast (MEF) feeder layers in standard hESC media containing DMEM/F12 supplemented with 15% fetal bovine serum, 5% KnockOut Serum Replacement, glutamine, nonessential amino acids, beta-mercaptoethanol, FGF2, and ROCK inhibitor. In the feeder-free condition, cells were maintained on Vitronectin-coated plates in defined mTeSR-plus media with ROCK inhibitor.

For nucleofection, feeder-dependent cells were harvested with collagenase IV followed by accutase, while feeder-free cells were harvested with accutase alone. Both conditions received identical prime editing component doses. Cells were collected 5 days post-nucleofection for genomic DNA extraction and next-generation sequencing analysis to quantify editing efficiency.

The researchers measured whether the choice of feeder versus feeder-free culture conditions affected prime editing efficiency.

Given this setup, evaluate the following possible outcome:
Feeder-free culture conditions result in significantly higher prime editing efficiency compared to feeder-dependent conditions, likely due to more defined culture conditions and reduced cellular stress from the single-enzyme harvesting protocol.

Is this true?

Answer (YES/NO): NO